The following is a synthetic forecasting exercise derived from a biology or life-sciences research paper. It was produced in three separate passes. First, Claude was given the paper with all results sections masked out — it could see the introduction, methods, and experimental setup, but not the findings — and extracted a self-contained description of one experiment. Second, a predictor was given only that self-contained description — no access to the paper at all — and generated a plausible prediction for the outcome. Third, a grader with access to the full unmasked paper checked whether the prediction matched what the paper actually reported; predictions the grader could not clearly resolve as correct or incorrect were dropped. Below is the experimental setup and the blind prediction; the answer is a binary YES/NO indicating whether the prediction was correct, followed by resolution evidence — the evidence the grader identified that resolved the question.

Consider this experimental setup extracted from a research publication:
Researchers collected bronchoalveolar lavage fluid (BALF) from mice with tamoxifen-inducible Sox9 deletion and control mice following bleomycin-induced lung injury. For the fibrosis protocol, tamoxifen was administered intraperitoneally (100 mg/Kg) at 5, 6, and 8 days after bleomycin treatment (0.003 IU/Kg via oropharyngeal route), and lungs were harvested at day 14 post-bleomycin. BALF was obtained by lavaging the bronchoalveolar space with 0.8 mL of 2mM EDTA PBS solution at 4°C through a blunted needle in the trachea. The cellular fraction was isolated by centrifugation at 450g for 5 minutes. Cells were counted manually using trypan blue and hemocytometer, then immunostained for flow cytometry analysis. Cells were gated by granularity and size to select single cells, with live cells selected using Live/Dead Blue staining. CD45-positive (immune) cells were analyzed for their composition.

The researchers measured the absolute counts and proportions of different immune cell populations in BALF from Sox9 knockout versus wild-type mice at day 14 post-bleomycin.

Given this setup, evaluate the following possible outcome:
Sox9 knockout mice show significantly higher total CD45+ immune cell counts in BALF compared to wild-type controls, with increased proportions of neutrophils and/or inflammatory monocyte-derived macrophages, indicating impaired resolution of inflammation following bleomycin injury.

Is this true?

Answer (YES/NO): NO